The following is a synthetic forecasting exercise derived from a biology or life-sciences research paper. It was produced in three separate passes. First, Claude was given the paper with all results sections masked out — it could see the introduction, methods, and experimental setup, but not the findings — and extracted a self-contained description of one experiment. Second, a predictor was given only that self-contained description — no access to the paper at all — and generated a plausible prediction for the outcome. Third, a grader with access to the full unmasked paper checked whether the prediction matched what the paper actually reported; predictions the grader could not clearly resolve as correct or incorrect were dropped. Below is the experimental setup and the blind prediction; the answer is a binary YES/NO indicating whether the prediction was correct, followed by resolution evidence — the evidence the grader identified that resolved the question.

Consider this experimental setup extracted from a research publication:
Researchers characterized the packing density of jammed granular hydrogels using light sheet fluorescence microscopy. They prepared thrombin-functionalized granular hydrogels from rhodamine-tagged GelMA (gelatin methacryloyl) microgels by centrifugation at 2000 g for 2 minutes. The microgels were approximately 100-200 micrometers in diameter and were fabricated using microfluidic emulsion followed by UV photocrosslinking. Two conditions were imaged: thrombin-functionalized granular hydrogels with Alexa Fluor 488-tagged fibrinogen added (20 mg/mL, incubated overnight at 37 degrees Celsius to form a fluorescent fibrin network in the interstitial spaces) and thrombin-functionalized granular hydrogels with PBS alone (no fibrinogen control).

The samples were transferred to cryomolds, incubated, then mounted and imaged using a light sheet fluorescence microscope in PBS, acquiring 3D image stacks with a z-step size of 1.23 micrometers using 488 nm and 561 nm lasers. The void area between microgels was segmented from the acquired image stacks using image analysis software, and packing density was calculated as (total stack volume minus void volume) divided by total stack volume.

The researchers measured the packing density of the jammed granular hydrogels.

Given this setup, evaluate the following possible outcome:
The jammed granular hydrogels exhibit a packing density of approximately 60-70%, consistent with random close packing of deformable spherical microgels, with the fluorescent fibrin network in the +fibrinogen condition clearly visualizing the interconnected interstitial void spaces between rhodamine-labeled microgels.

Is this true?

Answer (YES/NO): NO